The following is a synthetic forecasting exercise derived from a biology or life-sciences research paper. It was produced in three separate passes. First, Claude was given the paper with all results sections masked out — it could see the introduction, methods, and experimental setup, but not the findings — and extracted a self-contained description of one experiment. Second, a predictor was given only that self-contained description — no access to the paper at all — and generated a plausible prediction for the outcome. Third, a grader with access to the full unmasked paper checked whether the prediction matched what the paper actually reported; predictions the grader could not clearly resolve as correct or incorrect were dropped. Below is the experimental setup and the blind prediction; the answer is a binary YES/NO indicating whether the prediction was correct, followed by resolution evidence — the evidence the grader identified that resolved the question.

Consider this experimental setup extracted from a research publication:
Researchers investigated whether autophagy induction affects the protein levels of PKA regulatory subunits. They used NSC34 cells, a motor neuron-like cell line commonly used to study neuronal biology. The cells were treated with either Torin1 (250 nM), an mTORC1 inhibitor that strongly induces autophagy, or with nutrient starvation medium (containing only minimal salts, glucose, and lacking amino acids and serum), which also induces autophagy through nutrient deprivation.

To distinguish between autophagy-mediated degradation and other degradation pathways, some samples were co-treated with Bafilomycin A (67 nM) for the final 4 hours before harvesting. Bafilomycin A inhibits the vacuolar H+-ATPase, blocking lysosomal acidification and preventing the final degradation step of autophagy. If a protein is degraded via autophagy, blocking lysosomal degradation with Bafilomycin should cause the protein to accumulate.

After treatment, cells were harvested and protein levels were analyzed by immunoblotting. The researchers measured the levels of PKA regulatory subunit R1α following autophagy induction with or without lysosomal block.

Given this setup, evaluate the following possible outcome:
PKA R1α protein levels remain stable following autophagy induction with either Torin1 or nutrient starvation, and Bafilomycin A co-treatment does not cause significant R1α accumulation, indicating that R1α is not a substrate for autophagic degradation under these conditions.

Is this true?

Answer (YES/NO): NO